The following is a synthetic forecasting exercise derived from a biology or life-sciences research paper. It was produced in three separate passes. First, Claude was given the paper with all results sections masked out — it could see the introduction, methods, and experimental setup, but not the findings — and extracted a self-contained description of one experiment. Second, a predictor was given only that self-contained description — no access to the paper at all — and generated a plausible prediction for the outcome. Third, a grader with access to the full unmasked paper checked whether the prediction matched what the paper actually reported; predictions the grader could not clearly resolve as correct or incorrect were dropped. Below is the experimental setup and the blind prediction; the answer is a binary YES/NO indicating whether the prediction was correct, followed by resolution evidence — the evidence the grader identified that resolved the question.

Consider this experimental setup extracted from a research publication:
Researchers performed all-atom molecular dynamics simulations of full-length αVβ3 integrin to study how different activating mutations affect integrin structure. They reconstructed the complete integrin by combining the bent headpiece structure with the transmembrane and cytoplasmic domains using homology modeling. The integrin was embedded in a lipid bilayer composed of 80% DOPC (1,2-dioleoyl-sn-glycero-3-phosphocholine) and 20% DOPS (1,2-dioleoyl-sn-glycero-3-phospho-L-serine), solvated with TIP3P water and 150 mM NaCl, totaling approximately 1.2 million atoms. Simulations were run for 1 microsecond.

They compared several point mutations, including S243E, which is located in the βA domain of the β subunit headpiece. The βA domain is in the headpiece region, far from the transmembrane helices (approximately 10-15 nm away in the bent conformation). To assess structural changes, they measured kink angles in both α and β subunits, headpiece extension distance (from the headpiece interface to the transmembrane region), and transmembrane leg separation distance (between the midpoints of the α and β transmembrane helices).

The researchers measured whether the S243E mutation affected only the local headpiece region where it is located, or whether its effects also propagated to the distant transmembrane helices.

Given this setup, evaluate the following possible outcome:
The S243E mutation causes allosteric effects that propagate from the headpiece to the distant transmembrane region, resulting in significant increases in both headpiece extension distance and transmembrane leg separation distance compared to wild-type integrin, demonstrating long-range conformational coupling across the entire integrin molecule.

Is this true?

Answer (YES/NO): YES